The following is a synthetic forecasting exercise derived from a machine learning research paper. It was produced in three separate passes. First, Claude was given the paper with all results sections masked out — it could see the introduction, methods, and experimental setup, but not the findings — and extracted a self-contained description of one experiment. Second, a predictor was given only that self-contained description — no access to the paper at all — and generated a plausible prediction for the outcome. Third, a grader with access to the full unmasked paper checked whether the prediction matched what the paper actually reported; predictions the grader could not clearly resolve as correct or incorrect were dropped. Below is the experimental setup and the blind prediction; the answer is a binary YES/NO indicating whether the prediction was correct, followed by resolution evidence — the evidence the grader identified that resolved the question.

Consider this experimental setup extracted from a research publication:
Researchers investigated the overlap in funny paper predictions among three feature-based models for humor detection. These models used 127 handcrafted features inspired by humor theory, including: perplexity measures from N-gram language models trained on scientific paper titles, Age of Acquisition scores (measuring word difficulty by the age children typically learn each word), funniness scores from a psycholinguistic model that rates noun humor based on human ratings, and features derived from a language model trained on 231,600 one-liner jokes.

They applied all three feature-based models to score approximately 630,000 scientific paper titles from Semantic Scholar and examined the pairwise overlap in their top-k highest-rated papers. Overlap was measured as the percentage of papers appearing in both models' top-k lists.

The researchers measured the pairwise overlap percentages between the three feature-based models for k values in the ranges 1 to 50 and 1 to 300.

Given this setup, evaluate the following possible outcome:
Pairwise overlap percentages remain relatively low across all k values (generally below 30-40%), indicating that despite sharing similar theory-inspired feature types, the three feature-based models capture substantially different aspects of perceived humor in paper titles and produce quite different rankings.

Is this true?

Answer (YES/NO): NO